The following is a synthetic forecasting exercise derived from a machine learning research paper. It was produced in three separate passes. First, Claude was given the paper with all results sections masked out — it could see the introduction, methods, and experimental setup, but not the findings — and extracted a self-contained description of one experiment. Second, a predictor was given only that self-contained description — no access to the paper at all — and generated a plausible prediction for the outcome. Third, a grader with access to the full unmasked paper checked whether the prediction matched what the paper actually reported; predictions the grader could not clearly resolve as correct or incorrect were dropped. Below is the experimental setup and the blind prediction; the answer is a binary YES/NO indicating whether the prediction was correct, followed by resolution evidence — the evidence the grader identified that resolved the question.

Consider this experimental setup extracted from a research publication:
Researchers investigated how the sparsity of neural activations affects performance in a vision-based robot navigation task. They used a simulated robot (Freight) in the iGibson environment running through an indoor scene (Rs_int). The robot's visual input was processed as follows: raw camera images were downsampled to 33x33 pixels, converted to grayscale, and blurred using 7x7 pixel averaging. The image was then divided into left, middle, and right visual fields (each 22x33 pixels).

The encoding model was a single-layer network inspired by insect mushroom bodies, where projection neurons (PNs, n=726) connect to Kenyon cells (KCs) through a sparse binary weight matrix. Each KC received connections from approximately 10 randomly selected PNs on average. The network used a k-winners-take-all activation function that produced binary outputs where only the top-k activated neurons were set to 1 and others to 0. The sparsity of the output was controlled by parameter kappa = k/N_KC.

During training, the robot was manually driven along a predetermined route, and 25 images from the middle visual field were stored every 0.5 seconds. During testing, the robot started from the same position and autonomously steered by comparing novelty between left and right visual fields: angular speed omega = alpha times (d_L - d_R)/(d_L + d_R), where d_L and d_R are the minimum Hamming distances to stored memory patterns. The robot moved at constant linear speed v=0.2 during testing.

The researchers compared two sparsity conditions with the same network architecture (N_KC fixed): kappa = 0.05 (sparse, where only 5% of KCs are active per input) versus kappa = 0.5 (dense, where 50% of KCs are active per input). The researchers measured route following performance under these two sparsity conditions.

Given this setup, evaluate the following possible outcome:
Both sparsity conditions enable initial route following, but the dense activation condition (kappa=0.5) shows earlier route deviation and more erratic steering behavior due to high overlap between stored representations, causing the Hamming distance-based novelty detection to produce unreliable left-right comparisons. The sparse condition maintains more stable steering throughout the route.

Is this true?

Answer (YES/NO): NO